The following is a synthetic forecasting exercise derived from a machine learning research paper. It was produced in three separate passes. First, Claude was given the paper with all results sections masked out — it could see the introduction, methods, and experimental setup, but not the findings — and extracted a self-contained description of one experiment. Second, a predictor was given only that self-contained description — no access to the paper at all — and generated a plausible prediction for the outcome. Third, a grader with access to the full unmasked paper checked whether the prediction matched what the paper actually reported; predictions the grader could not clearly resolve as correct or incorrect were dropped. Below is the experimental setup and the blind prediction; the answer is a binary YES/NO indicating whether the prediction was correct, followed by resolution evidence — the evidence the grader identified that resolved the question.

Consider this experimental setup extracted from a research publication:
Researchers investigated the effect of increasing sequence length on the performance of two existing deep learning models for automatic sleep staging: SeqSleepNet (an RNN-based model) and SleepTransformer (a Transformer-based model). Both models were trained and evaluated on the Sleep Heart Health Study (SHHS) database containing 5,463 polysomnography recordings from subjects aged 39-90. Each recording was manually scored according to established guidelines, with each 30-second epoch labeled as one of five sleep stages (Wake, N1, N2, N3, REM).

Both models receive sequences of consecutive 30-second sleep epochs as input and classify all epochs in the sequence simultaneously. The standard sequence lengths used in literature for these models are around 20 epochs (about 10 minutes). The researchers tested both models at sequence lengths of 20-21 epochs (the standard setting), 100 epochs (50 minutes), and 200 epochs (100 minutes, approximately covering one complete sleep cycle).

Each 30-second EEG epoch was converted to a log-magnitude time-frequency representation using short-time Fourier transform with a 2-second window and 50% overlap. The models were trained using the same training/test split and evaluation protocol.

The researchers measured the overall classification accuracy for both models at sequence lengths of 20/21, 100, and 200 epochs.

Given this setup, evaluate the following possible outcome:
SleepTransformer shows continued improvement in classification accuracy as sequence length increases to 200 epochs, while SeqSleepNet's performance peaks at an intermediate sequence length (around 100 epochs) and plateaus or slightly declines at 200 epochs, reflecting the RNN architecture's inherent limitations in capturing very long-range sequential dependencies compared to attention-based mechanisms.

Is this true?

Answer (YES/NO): NO